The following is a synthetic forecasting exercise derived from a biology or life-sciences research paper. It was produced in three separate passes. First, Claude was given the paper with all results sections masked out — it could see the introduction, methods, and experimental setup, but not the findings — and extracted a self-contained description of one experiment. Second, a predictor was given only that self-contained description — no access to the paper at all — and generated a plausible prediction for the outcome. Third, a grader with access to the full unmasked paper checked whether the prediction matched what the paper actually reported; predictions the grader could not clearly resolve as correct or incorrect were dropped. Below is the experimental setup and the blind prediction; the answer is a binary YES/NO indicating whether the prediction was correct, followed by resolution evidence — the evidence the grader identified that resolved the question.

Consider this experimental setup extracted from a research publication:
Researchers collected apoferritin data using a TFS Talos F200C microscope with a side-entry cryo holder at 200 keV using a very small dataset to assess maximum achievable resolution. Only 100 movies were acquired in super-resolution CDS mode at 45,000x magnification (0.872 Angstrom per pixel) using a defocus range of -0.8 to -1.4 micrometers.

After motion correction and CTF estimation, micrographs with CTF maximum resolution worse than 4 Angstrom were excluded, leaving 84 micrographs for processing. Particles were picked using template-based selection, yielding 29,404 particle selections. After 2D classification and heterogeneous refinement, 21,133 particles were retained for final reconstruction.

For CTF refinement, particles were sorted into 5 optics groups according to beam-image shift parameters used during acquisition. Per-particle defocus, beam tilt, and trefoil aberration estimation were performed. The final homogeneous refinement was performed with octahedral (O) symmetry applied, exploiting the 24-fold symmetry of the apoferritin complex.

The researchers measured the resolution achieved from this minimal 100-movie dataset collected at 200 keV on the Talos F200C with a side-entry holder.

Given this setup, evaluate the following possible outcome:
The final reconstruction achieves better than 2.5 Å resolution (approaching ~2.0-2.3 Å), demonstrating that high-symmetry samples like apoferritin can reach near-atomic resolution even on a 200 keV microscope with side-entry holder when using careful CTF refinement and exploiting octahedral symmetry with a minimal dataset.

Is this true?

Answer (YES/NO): NO